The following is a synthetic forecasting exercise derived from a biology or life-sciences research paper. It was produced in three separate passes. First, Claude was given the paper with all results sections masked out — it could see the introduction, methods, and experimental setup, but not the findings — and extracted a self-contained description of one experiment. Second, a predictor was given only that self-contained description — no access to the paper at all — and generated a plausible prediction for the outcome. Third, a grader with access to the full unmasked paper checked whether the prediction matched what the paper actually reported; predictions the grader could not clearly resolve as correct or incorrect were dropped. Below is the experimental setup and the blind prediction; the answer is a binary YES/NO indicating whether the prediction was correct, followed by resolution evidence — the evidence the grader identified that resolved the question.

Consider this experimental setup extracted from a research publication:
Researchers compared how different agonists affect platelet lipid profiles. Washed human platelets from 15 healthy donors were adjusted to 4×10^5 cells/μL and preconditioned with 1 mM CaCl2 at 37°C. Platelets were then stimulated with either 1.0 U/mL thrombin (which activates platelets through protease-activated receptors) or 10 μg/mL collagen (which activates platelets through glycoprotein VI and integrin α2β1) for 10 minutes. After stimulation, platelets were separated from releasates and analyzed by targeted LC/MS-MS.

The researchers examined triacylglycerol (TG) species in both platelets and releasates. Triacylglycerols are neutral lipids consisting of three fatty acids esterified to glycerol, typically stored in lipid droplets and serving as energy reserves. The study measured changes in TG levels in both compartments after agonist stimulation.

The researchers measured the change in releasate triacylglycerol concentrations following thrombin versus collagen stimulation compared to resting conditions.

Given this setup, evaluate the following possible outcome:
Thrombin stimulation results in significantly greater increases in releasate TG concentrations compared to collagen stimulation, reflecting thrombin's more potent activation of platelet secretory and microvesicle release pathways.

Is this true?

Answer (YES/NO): NO